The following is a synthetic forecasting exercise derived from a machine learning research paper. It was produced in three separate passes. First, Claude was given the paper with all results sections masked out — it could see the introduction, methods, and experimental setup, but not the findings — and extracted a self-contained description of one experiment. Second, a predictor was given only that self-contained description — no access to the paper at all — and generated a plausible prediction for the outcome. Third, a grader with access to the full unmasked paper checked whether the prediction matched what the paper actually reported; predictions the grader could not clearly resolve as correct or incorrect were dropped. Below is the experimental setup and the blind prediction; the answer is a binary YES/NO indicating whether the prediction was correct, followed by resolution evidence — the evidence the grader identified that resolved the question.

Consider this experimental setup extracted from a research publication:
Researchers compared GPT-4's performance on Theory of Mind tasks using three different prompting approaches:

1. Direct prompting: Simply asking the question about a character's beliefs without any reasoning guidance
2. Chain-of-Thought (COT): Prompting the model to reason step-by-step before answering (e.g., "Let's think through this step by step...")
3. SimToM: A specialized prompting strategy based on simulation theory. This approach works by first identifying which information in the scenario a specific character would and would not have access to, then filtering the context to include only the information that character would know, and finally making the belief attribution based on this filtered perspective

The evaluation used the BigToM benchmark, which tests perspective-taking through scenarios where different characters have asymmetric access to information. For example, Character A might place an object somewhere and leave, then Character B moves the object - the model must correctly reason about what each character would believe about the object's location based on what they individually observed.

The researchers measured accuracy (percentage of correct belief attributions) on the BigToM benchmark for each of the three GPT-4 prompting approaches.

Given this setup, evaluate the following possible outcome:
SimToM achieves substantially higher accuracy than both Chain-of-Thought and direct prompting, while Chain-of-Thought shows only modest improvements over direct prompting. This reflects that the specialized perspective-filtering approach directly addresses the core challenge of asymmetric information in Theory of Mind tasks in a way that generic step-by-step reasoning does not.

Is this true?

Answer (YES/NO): YES